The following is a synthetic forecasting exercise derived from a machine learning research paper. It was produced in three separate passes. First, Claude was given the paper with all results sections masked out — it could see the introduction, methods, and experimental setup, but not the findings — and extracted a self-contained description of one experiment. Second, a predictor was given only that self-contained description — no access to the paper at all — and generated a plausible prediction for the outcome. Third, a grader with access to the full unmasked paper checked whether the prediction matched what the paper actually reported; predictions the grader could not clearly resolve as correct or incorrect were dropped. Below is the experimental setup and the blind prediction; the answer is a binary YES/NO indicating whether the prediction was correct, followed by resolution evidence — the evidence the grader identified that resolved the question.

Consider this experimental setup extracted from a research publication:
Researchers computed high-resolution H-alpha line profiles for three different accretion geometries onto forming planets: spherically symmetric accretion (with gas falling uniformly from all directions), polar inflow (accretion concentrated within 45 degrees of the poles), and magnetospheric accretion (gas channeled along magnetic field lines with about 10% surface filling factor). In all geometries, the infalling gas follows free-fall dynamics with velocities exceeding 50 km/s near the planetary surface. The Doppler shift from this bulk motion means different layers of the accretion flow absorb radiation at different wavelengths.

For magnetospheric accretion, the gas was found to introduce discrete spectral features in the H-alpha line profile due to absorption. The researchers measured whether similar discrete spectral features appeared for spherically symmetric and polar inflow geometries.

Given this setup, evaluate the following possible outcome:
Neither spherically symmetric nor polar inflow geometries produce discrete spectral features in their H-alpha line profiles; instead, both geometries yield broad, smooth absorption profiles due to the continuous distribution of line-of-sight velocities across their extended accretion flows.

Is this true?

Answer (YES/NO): YES